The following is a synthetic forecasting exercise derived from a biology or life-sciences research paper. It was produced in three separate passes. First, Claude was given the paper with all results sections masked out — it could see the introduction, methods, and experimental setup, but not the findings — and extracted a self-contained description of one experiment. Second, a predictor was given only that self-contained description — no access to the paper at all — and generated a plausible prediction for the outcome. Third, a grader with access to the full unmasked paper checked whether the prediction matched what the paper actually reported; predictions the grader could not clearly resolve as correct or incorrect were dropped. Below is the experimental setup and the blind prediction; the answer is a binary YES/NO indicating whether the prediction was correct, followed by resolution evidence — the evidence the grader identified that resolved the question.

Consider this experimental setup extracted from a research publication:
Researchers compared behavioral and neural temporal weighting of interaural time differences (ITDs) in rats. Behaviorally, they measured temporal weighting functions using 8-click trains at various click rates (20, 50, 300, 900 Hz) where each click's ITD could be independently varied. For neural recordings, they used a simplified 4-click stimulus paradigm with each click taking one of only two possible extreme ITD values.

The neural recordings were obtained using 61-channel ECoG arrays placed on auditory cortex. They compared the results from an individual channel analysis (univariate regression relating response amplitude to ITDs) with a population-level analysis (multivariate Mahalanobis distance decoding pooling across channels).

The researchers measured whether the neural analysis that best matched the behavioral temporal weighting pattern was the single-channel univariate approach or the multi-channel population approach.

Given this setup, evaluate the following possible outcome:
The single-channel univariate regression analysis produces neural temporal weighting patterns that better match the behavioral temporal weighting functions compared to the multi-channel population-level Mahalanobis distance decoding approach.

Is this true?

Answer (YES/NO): NO